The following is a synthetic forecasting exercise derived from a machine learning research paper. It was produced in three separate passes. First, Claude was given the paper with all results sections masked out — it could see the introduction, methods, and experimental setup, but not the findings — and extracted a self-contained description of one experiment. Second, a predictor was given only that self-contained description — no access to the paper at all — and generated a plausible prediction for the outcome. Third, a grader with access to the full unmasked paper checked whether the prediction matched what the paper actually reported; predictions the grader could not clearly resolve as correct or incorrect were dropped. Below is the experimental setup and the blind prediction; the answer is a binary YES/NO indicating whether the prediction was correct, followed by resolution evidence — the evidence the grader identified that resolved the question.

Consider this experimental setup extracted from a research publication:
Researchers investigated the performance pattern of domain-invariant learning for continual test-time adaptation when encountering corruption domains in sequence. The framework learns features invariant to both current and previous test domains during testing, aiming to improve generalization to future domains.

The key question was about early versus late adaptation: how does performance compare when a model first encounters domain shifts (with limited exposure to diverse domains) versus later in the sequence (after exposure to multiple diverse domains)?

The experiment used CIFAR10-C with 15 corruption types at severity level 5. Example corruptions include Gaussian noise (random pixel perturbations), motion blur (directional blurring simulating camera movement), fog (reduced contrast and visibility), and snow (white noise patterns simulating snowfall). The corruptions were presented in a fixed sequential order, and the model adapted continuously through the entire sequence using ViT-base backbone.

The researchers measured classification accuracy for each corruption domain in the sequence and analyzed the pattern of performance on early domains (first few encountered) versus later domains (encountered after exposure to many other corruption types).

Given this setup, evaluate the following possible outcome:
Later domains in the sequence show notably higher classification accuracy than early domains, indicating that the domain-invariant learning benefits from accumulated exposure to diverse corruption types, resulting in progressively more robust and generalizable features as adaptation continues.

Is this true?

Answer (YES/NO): YES